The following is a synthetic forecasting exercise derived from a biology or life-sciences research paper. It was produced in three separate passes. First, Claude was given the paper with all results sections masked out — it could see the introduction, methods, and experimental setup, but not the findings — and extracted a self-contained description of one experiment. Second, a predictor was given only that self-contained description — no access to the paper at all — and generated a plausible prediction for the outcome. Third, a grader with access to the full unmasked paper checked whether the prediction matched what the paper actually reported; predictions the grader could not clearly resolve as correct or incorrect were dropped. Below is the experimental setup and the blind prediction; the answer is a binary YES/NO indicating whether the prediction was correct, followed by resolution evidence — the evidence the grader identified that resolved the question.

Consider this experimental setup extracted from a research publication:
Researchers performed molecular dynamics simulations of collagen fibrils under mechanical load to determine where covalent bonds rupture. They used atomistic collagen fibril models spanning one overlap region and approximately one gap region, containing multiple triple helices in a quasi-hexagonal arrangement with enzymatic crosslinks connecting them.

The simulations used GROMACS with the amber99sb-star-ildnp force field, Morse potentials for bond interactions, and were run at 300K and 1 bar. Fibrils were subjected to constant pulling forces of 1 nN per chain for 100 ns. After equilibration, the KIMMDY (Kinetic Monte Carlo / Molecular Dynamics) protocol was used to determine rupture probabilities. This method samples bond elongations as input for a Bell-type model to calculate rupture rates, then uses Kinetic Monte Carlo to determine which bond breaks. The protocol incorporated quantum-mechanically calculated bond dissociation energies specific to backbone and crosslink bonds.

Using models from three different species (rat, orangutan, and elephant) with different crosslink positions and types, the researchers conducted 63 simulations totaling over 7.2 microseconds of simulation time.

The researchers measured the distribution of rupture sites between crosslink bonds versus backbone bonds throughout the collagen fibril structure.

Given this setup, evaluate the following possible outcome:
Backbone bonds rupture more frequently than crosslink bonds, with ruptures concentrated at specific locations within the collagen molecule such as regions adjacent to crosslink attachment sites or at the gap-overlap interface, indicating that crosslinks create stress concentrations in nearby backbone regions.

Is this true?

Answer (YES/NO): NO